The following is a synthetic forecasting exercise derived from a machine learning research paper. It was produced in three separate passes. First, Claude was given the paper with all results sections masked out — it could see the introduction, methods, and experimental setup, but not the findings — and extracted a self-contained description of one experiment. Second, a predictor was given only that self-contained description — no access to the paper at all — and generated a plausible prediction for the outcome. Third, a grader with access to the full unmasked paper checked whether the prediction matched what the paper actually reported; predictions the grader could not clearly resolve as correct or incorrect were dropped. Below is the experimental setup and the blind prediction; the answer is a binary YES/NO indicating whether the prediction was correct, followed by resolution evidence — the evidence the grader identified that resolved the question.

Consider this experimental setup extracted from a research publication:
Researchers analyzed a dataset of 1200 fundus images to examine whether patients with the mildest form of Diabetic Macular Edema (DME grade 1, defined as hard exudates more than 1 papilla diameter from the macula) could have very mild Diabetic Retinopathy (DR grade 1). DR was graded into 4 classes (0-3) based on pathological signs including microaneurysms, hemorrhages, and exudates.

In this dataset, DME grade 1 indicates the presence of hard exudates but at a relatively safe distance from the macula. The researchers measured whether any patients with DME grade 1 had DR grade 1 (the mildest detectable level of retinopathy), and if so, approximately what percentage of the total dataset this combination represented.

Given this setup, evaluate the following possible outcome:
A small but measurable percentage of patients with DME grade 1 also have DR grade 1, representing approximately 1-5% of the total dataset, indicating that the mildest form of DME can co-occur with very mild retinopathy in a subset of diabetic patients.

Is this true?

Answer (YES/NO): NO